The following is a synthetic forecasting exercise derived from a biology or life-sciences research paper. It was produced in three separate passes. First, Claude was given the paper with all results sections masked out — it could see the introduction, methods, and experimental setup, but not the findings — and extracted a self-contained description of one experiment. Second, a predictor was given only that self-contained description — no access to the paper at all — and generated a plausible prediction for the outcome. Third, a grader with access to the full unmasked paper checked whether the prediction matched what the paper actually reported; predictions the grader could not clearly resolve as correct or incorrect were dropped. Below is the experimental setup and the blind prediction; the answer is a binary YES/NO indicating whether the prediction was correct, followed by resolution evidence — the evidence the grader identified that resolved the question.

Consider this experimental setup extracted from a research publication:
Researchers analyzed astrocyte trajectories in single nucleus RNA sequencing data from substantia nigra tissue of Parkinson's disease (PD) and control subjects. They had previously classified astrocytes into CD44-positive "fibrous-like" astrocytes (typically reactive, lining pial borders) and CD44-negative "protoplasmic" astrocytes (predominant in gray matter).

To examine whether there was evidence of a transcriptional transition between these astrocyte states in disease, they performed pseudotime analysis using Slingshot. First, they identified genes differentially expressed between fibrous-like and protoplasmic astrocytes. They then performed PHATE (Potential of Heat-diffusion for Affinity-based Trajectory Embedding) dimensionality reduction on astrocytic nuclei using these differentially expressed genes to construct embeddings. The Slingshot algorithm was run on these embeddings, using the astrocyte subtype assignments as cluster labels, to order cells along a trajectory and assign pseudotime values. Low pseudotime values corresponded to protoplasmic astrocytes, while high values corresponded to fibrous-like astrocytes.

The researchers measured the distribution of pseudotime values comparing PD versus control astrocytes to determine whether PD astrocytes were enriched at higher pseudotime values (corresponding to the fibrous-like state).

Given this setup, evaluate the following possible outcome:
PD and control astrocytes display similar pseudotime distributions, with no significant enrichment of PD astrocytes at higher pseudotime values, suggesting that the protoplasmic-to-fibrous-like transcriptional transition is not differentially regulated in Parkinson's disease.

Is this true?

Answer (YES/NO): NO